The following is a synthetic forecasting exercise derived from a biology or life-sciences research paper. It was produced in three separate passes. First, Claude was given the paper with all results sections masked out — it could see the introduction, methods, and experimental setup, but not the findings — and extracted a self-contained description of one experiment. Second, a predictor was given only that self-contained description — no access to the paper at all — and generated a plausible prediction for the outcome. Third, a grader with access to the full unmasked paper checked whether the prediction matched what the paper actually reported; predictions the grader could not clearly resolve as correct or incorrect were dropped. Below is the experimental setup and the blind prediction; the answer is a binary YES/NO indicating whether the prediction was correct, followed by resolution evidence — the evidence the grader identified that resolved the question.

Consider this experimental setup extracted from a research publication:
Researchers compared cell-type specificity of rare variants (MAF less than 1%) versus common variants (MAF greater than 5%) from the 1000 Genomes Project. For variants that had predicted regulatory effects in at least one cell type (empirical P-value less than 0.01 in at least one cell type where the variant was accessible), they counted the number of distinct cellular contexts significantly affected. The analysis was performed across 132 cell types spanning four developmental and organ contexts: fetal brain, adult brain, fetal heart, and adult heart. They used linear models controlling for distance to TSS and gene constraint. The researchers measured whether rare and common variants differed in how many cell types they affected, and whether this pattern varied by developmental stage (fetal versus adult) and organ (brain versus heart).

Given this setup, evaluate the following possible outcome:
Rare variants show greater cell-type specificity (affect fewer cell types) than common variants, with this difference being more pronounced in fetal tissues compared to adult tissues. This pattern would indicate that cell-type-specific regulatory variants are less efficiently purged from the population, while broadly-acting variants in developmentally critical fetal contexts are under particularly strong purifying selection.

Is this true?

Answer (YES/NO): NO